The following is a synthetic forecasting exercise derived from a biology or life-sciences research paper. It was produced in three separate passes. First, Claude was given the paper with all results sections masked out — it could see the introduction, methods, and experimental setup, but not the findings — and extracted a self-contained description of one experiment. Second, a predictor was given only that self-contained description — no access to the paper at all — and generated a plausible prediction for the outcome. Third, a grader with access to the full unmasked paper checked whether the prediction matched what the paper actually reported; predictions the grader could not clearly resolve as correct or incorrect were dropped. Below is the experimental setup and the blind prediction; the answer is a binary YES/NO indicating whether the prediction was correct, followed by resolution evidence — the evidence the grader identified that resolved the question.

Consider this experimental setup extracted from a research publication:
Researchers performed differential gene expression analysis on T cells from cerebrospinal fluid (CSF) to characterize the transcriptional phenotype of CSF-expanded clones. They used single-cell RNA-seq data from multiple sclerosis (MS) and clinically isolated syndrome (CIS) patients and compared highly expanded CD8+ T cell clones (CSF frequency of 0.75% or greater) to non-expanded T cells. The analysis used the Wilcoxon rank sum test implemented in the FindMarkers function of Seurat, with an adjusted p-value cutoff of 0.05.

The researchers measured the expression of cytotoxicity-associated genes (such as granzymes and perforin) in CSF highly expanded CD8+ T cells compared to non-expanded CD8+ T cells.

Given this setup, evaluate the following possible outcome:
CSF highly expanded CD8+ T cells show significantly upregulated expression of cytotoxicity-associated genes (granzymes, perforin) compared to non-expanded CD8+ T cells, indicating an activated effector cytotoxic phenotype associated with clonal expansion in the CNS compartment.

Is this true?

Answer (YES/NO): YES